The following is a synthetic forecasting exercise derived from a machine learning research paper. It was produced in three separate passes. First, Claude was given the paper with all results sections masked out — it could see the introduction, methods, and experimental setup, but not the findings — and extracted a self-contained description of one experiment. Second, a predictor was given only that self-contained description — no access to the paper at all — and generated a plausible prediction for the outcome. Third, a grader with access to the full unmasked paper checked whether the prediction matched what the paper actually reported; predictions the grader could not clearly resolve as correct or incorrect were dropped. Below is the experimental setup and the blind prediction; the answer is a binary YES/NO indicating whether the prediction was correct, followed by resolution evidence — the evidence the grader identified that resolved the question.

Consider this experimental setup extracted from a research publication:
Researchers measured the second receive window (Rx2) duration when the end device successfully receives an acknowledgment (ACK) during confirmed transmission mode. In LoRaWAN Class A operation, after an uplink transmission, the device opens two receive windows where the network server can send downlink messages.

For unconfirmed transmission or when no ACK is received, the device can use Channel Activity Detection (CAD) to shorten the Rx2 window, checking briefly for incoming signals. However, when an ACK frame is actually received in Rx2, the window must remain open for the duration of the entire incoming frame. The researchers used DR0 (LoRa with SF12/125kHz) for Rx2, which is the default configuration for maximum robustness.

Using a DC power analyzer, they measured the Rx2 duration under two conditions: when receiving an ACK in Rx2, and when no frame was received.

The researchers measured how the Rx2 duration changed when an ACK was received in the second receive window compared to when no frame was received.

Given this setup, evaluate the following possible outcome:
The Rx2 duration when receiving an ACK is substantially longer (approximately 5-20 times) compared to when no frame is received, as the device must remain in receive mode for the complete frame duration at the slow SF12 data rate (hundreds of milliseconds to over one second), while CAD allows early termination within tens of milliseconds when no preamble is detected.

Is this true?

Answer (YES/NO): YES